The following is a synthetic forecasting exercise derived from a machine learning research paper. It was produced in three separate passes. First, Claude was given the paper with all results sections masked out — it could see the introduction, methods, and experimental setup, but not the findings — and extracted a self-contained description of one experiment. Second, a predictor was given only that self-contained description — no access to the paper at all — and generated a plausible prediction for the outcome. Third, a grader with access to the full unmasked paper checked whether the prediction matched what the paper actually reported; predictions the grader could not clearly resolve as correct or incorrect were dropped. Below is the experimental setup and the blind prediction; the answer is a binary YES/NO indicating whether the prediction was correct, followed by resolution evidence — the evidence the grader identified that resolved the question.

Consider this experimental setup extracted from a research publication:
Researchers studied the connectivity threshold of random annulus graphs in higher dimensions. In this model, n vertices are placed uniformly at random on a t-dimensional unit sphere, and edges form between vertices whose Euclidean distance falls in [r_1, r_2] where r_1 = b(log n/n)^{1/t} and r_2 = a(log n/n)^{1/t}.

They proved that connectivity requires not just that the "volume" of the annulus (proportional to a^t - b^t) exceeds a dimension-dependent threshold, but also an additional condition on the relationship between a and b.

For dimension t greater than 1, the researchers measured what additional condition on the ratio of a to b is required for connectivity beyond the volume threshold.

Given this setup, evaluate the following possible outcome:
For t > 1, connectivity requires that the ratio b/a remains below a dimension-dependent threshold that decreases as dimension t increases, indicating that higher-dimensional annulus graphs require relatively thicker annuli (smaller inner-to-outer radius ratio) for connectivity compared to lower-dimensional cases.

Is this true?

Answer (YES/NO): NO